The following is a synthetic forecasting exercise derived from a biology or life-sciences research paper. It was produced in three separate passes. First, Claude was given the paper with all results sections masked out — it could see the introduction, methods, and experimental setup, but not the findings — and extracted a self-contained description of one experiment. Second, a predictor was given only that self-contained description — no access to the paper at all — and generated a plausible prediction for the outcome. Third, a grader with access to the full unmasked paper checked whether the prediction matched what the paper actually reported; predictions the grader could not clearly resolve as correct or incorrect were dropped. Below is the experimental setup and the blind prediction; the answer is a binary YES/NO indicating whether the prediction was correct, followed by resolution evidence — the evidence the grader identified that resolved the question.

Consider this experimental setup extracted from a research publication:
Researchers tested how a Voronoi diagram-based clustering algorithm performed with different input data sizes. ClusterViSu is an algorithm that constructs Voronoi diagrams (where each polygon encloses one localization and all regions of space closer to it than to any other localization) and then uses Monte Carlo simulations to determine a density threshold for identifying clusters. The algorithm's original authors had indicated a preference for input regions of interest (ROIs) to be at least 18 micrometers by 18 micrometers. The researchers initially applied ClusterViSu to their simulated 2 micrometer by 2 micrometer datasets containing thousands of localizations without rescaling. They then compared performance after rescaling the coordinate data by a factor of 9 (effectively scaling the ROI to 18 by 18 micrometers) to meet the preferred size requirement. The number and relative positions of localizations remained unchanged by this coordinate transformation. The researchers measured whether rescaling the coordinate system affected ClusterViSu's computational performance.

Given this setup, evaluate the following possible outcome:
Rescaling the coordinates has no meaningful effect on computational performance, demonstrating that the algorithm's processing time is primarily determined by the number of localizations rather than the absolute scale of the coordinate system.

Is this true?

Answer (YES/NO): NO